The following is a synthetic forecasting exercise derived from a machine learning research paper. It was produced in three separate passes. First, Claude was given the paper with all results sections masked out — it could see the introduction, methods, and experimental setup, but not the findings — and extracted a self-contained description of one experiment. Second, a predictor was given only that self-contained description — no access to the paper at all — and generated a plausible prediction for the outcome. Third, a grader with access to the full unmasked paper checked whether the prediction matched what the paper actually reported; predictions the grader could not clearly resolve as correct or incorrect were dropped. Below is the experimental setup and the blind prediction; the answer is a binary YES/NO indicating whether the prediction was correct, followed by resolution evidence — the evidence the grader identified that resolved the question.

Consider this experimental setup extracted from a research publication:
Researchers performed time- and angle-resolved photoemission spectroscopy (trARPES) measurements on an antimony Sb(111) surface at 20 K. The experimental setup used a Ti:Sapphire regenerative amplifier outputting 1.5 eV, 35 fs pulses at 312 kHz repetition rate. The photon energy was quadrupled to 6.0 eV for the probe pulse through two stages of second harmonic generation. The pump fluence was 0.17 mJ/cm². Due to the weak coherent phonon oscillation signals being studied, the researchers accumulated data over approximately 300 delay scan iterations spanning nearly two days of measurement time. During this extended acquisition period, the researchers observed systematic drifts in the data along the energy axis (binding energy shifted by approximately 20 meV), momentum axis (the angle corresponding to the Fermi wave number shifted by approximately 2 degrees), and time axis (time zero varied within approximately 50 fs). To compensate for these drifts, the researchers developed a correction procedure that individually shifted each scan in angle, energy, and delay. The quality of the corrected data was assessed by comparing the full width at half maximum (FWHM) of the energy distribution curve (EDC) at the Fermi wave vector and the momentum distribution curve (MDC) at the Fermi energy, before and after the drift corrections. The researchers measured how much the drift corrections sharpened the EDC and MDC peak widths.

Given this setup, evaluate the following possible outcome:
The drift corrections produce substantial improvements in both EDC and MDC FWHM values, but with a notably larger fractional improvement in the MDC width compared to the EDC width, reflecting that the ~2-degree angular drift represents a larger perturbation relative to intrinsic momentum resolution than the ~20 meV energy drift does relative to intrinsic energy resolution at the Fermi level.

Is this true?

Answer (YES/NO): NO